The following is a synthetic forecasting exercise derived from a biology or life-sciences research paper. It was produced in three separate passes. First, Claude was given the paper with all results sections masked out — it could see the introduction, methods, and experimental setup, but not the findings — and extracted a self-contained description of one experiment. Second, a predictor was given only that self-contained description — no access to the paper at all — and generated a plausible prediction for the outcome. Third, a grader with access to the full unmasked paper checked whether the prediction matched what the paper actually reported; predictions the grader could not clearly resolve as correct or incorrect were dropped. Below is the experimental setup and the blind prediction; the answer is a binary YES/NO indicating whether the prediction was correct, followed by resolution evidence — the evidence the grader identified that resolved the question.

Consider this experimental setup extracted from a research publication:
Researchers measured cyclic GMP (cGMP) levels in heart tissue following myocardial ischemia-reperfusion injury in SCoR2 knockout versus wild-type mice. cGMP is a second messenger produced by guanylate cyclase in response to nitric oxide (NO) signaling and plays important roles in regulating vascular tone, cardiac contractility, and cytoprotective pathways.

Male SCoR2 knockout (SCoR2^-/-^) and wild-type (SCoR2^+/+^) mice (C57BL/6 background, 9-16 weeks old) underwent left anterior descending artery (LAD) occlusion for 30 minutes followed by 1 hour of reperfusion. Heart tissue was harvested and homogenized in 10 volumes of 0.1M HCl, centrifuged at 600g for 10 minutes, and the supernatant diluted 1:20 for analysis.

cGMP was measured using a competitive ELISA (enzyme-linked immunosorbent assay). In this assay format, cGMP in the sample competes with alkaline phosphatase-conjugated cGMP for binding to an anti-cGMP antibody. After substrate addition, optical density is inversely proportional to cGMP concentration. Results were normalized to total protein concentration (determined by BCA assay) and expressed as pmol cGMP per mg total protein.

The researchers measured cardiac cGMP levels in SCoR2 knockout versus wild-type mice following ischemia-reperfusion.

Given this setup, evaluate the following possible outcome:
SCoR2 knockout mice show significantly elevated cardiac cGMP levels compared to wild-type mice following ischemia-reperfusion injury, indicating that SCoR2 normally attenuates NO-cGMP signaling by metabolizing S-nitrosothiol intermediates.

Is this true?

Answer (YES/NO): NO